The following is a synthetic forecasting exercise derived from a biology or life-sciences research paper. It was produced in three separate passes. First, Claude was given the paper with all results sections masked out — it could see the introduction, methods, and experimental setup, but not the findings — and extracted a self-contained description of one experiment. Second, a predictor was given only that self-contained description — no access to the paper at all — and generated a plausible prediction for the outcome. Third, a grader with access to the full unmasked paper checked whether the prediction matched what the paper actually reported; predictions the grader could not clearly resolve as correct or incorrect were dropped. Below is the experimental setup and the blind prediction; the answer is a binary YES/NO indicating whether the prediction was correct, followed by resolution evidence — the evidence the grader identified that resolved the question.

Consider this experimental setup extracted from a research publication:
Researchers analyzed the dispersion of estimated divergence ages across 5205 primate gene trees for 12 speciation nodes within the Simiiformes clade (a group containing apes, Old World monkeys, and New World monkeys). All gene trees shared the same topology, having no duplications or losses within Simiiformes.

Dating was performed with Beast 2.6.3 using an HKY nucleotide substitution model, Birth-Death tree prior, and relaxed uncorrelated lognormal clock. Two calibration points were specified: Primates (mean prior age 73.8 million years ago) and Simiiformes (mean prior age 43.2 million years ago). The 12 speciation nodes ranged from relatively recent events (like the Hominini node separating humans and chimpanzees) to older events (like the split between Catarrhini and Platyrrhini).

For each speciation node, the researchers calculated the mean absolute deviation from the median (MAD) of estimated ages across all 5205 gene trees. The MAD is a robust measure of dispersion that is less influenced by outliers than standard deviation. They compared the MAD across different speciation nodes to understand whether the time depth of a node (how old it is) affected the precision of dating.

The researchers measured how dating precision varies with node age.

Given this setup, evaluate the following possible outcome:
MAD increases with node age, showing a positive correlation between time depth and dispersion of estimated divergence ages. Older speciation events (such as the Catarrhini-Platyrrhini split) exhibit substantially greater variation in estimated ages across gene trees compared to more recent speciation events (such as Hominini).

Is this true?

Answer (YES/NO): YES